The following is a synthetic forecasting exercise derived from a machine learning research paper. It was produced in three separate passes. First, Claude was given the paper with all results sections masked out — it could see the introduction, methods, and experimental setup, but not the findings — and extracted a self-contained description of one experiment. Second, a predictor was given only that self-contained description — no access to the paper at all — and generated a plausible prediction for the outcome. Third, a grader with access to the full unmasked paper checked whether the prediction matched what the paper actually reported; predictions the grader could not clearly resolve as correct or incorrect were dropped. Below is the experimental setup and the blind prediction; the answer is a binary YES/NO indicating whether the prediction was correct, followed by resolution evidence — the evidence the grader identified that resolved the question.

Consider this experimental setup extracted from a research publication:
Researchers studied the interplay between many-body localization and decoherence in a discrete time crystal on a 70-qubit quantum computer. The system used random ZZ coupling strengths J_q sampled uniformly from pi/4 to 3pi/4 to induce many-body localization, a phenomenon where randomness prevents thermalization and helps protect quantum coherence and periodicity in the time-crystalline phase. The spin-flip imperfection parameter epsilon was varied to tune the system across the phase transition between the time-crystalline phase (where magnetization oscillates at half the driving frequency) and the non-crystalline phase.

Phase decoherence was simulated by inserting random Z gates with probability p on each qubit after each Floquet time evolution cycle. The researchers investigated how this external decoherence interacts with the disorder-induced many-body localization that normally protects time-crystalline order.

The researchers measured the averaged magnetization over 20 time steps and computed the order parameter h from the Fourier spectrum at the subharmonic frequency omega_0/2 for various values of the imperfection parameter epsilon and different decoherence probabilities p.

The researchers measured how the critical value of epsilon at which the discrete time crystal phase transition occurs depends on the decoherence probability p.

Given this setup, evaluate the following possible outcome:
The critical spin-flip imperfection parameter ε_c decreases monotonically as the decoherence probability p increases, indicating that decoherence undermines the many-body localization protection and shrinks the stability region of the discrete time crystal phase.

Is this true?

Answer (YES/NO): YES